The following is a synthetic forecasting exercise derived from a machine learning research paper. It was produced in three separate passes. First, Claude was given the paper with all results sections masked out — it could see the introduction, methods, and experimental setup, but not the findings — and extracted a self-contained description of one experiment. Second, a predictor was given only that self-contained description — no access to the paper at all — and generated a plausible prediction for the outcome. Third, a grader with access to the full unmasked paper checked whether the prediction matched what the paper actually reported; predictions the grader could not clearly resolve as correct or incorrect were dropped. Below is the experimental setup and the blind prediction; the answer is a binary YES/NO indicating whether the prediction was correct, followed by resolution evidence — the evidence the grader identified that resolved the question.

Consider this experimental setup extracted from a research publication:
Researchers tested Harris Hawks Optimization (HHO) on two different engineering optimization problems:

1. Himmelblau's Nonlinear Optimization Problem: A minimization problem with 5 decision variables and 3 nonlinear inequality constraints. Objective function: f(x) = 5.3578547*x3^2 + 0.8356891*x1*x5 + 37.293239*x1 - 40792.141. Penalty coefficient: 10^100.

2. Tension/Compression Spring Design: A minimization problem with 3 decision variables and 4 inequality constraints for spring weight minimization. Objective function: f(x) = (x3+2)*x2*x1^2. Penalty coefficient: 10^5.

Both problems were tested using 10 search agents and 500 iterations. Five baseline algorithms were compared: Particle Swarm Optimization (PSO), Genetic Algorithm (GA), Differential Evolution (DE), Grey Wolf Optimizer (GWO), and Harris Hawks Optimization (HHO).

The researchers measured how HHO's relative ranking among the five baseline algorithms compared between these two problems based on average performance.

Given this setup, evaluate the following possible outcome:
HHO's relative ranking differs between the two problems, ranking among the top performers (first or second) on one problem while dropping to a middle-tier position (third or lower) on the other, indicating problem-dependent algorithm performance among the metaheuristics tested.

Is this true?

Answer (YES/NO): YES